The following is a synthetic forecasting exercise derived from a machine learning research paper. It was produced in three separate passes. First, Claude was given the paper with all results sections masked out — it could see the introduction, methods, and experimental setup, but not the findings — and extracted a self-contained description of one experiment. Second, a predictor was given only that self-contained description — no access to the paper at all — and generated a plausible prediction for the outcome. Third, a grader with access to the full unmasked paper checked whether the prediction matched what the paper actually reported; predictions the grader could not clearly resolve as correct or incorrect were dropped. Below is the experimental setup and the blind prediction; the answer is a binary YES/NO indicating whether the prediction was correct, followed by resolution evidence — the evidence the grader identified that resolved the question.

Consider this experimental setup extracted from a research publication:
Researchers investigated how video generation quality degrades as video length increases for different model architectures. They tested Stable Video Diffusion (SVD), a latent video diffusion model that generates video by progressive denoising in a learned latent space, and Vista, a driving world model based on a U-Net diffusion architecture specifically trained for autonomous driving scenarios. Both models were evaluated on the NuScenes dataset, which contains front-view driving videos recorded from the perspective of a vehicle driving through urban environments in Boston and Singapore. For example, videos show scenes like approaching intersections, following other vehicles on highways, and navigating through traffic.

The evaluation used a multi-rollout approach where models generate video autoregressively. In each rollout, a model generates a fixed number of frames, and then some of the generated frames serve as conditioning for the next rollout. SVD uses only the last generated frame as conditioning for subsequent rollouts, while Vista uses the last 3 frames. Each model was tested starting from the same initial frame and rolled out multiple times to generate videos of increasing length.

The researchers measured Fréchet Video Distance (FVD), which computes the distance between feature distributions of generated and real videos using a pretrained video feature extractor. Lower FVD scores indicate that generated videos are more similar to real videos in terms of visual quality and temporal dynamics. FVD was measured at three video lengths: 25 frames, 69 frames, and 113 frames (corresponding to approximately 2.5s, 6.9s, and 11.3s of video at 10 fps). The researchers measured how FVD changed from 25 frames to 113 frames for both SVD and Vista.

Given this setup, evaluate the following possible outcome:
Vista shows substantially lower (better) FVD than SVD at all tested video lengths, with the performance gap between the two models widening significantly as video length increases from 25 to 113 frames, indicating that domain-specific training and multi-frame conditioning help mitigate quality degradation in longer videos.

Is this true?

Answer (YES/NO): YES